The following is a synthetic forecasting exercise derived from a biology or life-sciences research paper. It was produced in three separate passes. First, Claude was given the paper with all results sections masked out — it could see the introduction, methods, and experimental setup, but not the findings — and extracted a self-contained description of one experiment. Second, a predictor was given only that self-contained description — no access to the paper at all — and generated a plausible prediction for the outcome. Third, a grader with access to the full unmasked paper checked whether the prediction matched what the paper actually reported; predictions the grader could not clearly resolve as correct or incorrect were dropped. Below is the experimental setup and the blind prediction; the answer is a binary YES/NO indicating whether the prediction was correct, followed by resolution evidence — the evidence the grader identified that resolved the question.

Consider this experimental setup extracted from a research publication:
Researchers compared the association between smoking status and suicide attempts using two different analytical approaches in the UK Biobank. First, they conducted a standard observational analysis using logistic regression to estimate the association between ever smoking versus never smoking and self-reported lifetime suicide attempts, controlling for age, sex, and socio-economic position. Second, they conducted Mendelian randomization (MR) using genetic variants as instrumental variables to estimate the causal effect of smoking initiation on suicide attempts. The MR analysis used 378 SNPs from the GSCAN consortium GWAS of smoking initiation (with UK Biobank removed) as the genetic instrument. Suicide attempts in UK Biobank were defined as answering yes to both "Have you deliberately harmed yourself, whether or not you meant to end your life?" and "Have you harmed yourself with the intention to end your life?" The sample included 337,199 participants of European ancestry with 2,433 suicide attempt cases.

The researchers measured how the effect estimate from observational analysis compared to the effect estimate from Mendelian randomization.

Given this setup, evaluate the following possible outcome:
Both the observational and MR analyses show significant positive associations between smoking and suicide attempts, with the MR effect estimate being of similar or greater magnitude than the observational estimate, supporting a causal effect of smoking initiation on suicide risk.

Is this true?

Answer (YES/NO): NO